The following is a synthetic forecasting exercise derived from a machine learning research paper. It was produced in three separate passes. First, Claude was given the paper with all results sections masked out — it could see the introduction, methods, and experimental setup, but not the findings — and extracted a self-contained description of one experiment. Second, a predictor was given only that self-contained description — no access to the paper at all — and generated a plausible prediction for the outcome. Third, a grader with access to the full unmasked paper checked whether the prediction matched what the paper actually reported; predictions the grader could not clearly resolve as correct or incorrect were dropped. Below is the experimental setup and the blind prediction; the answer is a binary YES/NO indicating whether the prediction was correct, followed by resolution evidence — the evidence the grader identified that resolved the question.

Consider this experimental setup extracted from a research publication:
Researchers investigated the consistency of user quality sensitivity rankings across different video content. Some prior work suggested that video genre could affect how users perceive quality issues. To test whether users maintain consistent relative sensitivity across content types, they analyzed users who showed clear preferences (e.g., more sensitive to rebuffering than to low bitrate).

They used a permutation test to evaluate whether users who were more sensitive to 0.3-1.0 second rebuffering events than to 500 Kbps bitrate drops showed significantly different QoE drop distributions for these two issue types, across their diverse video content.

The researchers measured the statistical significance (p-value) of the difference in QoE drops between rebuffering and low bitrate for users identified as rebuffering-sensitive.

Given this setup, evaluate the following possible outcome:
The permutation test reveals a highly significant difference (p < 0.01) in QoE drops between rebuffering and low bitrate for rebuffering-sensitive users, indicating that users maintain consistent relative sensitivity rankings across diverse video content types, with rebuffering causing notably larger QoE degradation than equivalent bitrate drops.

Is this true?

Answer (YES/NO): NO